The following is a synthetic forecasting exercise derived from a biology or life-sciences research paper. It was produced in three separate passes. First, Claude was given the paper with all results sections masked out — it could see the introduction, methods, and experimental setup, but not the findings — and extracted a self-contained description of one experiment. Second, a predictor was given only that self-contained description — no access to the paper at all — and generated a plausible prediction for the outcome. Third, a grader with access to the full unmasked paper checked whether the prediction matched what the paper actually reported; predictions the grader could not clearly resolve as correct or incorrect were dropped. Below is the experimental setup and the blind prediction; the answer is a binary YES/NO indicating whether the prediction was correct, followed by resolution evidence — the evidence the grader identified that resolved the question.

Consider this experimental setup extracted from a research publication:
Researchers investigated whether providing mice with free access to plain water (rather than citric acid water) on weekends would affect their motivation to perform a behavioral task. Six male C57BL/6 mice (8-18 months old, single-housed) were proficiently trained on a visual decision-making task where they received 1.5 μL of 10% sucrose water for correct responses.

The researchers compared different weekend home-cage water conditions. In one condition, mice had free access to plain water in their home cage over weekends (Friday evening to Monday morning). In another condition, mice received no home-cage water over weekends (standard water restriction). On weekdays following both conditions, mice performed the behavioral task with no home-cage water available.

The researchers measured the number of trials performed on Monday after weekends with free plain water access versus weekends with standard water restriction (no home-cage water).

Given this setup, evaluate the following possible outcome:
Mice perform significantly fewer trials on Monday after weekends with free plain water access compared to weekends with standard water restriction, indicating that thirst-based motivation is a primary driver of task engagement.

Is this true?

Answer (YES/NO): YES